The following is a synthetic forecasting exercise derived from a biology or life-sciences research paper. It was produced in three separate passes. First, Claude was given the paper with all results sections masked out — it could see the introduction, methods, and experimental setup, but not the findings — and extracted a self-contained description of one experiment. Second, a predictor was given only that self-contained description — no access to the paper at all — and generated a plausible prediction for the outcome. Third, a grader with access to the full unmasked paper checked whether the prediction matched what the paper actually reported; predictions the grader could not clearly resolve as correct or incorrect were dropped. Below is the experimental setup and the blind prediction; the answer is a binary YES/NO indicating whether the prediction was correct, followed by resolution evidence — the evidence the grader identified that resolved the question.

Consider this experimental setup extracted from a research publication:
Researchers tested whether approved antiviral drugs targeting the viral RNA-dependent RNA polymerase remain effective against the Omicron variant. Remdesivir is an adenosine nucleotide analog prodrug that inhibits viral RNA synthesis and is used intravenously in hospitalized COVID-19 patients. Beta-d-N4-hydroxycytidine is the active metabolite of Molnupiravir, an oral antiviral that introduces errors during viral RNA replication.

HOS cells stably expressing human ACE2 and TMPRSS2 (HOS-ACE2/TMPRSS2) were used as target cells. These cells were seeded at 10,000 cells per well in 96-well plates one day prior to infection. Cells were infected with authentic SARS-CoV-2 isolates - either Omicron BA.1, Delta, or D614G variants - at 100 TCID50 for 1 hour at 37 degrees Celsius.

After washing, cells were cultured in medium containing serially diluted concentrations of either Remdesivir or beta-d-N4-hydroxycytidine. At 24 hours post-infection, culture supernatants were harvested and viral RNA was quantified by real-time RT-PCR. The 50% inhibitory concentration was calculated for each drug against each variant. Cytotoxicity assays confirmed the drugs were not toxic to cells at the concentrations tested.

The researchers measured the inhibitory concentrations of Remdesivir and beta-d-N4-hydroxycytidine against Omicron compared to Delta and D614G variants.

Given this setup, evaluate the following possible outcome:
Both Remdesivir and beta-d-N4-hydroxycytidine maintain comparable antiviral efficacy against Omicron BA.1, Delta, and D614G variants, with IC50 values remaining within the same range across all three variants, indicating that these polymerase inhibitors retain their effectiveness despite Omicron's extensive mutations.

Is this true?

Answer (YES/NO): YES